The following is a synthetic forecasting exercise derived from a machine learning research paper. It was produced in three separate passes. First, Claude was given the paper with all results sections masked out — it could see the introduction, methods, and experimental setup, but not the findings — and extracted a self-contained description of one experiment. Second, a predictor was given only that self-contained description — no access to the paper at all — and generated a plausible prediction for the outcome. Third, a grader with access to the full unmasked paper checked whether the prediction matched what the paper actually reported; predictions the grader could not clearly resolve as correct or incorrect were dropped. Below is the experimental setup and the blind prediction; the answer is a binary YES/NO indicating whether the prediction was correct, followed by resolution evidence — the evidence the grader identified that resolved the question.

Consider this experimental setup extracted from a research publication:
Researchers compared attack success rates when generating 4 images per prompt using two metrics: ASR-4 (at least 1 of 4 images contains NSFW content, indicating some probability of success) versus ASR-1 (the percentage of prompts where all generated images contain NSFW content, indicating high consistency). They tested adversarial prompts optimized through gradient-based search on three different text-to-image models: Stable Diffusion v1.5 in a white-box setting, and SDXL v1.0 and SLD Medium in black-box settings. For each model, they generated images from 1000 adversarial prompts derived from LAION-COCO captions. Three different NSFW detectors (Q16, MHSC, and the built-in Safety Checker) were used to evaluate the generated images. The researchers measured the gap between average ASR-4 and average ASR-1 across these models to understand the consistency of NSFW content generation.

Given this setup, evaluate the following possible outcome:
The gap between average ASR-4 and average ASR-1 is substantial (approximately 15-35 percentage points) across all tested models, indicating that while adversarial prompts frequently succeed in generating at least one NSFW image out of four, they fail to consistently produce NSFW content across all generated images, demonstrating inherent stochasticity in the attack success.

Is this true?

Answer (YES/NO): YES